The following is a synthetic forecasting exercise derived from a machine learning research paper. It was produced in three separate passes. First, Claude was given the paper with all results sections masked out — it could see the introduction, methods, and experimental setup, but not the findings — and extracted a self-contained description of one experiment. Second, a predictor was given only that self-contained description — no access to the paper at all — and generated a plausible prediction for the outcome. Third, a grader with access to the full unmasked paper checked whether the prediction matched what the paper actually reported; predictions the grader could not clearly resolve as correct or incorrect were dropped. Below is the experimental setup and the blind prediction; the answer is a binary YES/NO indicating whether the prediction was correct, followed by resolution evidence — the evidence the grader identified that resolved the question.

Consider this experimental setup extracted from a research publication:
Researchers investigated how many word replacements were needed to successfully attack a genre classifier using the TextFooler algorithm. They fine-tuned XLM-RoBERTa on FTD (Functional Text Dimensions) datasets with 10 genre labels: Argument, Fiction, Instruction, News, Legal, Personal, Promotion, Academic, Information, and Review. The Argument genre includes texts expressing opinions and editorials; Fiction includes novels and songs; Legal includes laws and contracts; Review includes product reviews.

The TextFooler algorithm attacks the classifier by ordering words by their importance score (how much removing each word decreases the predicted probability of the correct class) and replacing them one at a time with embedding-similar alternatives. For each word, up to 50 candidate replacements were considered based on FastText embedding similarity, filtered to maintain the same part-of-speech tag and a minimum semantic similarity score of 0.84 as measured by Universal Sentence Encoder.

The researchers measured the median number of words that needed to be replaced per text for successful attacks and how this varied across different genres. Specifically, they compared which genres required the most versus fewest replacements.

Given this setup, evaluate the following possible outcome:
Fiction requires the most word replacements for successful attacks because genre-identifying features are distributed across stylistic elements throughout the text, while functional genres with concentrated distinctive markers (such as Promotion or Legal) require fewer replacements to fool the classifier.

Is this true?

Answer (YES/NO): NO